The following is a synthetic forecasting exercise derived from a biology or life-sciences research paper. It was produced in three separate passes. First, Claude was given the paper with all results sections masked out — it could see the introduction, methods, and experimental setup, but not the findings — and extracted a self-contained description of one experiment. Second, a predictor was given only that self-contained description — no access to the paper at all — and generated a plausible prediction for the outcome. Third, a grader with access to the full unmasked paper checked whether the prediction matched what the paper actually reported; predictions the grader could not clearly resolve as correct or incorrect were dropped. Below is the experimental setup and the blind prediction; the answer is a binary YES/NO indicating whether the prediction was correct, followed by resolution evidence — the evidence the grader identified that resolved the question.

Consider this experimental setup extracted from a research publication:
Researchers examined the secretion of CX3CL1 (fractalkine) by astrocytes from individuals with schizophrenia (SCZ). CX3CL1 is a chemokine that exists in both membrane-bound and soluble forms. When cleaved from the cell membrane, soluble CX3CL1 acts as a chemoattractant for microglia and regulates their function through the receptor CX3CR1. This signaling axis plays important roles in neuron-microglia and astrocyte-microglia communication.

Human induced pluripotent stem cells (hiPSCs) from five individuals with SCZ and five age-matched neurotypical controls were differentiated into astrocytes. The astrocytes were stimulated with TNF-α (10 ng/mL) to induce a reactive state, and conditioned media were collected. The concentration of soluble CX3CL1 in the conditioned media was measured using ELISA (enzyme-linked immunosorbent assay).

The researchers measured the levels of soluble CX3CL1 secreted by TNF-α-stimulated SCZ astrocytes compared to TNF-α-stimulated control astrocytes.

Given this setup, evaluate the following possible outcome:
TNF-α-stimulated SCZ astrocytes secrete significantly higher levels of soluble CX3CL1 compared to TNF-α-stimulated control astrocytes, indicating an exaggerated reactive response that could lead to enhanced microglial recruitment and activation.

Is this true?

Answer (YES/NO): NO